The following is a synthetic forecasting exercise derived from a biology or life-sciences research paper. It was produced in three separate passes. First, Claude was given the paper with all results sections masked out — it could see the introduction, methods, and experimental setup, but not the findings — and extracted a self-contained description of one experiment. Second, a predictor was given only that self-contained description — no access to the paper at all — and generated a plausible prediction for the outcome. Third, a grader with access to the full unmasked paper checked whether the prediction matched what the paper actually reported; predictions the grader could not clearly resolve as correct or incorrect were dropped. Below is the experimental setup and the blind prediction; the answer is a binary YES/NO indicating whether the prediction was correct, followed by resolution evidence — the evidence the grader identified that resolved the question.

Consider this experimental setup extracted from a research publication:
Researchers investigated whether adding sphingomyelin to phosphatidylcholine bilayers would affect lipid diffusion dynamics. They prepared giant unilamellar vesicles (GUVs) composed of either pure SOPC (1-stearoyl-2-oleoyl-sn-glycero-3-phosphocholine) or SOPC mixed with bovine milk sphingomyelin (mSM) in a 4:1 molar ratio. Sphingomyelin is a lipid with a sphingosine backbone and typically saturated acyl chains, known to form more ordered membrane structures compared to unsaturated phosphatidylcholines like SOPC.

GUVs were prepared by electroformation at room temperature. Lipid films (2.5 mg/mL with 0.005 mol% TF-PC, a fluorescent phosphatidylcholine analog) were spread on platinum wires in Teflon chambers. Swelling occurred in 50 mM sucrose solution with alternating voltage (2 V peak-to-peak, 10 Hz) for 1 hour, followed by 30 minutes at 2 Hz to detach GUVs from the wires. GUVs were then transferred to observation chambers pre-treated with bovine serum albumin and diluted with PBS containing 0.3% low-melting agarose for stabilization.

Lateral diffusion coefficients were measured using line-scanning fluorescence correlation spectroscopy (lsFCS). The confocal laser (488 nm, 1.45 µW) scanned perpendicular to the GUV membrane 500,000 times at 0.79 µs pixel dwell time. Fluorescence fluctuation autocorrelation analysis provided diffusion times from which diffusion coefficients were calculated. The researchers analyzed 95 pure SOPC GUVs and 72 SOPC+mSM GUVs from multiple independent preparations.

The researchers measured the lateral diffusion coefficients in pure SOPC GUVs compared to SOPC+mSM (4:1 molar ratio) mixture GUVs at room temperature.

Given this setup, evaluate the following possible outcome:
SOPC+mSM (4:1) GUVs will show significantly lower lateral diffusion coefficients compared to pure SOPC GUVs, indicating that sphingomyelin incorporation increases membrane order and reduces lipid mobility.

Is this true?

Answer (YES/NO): NO